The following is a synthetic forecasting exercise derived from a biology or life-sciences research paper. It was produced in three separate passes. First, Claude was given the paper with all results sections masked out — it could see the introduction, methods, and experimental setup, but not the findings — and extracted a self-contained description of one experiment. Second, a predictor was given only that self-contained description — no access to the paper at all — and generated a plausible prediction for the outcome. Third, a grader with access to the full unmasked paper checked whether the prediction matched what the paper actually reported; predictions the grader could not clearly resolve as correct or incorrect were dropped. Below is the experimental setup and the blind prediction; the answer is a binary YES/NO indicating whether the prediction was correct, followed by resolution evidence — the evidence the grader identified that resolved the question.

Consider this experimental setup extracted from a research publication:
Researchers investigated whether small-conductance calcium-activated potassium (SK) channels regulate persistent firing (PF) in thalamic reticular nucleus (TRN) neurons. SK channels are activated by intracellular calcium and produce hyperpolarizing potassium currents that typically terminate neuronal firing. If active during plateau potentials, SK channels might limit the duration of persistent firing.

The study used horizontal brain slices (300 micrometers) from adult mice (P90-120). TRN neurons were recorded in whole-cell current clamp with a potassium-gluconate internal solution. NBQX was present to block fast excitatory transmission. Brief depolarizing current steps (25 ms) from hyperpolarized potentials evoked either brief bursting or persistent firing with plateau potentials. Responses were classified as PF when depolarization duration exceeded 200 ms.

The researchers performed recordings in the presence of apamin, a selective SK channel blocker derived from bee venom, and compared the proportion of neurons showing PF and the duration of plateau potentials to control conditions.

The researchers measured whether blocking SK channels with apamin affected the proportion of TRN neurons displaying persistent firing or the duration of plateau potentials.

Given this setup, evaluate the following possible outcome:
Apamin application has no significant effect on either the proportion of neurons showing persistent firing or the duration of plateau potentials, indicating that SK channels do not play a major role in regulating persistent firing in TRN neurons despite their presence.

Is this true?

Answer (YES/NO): NO